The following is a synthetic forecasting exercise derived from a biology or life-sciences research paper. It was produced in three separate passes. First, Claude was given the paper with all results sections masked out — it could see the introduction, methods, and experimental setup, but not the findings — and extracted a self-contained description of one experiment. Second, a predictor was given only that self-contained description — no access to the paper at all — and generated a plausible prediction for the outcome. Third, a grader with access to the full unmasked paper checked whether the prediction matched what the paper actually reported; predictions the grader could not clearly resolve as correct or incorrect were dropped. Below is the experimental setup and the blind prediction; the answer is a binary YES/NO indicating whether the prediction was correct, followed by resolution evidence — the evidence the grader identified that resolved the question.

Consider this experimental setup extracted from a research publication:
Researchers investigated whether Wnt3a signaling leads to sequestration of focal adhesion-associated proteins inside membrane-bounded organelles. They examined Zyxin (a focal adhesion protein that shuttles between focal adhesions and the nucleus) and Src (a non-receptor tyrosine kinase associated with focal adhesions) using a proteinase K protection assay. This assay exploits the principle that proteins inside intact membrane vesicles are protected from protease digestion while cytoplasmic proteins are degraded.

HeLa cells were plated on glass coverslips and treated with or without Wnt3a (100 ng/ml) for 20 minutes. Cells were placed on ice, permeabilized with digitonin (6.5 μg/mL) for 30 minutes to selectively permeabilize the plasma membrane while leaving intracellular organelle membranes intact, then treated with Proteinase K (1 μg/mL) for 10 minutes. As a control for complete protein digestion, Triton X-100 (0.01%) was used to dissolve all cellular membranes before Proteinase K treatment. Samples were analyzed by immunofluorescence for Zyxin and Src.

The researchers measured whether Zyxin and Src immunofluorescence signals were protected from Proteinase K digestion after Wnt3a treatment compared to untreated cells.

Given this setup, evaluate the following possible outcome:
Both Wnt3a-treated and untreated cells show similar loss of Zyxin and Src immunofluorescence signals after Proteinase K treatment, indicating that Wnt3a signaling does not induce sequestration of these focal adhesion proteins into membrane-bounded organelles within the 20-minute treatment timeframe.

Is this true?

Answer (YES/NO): NO